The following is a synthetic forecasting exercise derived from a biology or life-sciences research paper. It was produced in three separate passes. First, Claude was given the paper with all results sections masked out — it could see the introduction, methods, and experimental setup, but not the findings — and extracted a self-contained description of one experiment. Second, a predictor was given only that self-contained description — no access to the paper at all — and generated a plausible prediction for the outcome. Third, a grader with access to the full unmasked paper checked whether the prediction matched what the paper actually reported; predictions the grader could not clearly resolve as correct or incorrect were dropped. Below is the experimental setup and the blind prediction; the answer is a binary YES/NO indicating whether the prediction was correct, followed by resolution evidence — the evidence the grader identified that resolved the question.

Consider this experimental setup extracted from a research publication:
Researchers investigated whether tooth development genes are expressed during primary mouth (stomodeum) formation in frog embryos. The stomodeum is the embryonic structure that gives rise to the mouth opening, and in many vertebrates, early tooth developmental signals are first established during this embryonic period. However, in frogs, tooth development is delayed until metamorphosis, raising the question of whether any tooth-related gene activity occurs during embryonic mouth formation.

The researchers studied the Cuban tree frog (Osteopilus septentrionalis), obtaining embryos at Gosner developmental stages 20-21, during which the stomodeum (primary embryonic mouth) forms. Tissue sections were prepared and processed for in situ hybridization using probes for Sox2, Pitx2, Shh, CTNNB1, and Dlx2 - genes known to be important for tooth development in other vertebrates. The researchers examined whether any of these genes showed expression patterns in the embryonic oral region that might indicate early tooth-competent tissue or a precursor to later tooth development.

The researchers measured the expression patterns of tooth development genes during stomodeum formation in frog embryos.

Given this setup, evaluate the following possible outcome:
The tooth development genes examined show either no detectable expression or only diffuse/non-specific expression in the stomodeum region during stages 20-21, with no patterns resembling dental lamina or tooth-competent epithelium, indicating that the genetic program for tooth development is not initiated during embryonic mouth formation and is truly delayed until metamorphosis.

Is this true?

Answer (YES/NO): NO